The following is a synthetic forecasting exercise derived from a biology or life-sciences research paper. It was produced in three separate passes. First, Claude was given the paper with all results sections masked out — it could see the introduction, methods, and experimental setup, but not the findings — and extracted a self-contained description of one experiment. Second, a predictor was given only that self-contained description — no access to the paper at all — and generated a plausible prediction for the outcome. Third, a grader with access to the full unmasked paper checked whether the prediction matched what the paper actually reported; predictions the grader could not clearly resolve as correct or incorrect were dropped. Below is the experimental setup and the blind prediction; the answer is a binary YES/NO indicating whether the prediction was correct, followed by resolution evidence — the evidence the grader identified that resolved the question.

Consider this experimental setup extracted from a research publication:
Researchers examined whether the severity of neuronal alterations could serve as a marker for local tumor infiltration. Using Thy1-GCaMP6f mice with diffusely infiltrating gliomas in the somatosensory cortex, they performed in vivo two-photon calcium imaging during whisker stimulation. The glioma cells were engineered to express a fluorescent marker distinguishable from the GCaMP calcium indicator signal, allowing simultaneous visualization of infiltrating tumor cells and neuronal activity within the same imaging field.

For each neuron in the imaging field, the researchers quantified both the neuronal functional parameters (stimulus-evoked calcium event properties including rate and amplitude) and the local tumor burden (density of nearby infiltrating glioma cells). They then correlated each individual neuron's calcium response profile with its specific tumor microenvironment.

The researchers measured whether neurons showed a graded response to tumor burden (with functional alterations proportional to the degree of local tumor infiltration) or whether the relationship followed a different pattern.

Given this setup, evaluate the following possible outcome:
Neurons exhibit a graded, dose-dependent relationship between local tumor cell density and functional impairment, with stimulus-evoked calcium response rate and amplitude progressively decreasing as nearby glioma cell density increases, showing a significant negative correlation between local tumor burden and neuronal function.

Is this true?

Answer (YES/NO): NO